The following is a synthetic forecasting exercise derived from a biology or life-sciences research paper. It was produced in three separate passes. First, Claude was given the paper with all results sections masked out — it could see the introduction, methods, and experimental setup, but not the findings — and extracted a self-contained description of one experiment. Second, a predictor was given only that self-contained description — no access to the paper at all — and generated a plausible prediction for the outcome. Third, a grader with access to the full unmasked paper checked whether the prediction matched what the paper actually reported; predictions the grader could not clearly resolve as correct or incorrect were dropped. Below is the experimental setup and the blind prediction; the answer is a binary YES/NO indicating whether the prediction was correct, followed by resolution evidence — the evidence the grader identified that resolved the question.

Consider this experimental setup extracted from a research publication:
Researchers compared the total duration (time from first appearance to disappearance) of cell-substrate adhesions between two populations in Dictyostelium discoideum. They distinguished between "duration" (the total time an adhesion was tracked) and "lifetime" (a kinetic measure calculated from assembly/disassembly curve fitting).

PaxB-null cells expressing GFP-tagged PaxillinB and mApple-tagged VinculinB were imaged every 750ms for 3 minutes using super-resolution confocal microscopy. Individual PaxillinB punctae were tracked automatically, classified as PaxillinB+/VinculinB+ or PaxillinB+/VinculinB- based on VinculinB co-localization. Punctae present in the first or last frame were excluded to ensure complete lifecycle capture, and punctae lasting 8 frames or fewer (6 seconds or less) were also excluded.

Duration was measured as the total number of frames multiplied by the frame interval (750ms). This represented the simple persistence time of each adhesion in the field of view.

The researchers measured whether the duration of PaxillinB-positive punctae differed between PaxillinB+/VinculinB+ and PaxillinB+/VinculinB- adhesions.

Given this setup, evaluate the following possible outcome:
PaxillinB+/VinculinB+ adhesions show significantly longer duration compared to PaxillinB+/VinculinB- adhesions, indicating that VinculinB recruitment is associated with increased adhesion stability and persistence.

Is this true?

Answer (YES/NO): YES